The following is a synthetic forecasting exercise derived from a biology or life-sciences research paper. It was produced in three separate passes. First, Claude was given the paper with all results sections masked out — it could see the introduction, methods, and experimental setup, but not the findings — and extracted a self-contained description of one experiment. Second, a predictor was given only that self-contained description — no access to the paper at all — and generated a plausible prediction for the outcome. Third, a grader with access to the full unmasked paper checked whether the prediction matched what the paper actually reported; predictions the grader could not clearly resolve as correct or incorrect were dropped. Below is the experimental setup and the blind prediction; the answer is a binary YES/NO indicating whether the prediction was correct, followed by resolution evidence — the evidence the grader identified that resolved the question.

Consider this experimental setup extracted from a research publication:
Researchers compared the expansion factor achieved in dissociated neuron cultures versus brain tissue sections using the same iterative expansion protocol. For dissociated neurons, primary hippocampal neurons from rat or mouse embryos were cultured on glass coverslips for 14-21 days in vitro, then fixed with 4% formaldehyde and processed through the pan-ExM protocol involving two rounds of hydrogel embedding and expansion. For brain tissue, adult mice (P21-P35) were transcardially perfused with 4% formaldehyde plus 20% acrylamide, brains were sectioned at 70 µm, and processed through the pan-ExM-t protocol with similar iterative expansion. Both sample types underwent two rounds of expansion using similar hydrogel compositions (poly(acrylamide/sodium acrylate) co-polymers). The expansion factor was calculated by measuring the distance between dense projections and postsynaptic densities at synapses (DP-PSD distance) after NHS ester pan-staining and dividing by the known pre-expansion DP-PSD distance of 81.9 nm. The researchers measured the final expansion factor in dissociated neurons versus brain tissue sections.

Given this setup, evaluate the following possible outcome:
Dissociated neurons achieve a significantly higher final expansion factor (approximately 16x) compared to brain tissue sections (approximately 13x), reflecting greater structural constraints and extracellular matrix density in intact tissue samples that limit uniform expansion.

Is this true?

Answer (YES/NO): NO